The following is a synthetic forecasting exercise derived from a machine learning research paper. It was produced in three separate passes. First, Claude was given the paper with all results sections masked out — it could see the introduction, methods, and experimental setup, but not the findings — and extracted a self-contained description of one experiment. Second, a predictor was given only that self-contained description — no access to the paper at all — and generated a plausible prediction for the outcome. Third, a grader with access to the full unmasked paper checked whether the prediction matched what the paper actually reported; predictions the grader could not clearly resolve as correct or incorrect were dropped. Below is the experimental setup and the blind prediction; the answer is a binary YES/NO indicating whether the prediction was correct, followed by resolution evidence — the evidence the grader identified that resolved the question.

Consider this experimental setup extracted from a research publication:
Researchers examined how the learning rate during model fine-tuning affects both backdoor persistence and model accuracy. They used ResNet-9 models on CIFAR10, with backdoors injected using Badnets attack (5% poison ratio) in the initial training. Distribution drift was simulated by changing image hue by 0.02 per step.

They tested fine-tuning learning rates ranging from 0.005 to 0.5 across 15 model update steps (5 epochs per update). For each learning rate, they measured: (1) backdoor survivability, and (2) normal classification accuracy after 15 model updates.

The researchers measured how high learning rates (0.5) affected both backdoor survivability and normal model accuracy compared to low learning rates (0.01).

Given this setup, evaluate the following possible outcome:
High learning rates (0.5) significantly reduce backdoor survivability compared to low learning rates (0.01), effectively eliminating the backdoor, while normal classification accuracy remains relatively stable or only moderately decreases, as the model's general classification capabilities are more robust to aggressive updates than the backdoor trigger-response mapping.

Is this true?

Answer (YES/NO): NO